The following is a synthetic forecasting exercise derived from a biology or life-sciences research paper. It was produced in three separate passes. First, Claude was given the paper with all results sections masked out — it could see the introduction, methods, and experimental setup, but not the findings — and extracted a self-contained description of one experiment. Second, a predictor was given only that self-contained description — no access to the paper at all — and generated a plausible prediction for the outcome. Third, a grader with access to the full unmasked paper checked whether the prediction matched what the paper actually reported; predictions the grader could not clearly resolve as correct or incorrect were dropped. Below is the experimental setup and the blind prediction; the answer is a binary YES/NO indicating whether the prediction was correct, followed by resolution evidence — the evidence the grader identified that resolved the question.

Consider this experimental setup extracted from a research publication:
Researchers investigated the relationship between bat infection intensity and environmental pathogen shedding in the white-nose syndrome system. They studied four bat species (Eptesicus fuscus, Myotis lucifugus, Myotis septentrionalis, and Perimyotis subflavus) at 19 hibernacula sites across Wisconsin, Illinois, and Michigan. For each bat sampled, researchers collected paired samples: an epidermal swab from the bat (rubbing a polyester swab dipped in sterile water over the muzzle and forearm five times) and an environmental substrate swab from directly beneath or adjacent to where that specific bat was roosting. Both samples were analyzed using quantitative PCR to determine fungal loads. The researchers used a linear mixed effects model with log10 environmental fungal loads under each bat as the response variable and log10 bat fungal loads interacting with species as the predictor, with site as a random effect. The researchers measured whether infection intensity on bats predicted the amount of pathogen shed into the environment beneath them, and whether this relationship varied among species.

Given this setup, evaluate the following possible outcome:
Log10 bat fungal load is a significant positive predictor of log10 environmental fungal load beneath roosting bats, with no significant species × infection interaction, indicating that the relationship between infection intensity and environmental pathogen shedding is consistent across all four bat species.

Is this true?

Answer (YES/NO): YES